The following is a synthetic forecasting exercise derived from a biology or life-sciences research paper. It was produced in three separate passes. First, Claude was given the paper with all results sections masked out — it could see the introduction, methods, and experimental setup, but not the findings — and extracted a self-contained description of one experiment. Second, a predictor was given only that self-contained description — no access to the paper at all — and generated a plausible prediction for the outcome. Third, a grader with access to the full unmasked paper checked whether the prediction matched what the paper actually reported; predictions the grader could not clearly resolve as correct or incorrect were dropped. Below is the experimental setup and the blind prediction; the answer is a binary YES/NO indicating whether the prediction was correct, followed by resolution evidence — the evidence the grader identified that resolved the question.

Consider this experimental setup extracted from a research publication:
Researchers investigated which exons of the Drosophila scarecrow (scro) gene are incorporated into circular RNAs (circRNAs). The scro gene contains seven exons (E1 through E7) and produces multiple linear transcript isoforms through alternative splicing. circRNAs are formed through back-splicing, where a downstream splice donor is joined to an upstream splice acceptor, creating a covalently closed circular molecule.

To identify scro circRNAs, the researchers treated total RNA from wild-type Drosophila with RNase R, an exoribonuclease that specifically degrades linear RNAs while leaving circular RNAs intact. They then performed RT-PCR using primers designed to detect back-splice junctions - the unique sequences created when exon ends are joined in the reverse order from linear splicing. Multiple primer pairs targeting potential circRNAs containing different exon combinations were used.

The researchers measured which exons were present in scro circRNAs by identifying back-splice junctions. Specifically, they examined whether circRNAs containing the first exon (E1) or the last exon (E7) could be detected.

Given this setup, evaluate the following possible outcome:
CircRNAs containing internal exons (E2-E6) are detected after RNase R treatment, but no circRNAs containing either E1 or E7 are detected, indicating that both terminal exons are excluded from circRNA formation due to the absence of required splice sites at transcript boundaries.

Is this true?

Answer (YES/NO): NO